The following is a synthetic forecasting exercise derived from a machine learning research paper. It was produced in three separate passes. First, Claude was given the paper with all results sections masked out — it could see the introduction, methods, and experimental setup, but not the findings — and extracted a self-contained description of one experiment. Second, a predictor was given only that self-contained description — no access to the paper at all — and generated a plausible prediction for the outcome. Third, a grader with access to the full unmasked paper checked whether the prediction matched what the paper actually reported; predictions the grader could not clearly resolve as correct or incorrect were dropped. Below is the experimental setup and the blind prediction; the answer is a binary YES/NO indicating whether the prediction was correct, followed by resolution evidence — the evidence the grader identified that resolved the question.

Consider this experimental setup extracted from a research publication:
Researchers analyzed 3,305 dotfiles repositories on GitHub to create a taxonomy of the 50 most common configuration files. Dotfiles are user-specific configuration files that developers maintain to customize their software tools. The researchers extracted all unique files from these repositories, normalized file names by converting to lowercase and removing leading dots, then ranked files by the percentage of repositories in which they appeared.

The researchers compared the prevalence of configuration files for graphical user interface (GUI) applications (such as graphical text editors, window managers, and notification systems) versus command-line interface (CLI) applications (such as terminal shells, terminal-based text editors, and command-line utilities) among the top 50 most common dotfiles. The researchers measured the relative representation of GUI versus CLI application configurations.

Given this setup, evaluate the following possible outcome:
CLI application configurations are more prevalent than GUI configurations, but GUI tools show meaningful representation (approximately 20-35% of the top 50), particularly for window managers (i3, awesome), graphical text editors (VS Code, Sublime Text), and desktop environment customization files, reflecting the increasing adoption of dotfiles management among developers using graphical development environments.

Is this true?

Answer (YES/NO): NO